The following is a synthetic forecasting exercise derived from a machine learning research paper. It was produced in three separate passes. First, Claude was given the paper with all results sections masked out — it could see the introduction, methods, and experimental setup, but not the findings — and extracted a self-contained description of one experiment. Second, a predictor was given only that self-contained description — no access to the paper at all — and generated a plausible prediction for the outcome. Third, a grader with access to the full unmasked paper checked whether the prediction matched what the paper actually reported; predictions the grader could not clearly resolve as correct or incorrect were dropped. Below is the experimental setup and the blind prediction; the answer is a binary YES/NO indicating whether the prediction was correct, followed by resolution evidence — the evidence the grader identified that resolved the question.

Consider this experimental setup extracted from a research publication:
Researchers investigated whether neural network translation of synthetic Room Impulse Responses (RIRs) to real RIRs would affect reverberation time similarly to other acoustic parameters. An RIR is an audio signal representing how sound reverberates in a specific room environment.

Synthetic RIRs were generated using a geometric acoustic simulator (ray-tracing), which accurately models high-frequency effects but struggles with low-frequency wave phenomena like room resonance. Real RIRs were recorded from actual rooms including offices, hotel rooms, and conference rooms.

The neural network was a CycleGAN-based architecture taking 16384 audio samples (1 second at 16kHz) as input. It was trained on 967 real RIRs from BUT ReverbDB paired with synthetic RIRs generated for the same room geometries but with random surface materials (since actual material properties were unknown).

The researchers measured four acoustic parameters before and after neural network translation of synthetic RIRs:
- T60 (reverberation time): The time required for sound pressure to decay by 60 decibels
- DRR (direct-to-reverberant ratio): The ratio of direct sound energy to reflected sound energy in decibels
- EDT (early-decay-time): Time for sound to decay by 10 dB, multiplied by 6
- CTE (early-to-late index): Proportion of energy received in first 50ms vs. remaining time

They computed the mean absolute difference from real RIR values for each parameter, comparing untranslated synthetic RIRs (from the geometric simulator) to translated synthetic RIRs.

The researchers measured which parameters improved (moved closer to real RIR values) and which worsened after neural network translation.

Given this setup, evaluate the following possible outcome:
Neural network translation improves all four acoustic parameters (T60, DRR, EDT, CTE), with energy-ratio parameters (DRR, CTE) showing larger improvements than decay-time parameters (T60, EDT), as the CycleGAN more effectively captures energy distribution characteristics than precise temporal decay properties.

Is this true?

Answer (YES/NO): NO